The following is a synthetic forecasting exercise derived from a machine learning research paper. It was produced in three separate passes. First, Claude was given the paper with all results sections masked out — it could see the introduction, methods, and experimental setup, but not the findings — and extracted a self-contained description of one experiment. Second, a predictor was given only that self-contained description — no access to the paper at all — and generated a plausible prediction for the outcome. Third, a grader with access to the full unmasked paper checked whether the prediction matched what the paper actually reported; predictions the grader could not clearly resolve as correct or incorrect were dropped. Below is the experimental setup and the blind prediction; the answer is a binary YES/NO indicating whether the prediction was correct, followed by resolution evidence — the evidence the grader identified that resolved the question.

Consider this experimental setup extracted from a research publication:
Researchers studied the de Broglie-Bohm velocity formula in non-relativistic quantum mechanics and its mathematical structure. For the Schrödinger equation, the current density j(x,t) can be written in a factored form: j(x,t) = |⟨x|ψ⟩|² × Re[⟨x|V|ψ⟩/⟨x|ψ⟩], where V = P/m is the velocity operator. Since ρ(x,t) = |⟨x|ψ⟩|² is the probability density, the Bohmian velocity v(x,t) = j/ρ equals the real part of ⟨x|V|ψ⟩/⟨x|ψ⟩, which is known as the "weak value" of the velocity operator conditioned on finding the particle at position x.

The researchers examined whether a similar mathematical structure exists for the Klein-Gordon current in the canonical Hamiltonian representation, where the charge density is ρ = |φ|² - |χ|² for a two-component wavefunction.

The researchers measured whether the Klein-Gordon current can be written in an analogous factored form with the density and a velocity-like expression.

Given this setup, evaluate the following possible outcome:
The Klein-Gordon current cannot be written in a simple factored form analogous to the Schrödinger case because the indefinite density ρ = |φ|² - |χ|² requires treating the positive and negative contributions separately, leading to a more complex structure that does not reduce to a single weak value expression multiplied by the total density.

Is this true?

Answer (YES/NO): YES